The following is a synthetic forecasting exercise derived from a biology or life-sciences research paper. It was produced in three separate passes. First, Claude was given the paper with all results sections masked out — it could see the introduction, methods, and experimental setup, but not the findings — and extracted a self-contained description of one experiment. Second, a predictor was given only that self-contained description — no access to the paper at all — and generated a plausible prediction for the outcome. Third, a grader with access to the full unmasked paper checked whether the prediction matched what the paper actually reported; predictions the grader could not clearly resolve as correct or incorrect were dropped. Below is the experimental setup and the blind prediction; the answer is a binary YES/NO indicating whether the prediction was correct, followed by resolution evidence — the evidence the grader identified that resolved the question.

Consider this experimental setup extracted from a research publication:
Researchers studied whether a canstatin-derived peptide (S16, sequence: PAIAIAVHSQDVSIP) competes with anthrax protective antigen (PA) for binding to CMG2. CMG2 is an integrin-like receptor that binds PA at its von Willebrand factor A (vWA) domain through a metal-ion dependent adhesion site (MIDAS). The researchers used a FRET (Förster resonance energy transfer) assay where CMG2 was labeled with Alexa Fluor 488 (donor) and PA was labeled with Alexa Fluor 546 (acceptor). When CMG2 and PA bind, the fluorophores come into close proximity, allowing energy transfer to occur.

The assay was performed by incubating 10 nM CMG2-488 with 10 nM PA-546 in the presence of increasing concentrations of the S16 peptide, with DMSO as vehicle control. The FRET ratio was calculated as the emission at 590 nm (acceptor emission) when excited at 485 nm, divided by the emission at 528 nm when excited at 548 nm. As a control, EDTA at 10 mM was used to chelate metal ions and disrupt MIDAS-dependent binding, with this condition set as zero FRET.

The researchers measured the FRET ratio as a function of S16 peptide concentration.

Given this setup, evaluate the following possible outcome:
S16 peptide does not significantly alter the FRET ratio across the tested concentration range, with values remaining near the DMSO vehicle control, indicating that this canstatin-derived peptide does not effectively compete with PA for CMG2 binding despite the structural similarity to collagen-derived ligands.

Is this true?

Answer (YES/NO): NO